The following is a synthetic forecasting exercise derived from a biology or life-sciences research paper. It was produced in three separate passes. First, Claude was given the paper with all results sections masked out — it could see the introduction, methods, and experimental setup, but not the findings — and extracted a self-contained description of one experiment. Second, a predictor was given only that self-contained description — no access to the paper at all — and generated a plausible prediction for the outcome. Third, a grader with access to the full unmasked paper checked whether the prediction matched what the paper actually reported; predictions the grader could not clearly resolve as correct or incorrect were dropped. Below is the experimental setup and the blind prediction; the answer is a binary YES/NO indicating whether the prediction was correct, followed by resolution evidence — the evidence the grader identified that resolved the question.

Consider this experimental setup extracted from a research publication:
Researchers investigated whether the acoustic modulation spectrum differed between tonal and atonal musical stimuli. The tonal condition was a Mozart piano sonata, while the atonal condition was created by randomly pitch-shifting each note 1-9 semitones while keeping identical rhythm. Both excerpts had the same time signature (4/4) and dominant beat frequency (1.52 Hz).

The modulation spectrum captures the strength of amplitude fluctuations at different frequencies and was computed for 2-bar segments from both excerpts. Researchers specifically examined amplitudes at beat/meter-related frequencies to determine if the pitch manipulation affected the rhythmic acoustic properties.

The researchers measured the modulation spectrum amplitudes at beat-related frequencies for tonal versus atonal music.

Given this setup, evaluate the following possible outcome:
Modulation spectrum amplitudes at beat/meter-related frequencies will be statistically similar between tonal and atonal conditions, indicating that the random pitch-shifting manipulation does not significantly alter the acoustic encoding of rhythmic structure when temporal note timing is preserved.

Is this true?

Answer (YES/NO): YES